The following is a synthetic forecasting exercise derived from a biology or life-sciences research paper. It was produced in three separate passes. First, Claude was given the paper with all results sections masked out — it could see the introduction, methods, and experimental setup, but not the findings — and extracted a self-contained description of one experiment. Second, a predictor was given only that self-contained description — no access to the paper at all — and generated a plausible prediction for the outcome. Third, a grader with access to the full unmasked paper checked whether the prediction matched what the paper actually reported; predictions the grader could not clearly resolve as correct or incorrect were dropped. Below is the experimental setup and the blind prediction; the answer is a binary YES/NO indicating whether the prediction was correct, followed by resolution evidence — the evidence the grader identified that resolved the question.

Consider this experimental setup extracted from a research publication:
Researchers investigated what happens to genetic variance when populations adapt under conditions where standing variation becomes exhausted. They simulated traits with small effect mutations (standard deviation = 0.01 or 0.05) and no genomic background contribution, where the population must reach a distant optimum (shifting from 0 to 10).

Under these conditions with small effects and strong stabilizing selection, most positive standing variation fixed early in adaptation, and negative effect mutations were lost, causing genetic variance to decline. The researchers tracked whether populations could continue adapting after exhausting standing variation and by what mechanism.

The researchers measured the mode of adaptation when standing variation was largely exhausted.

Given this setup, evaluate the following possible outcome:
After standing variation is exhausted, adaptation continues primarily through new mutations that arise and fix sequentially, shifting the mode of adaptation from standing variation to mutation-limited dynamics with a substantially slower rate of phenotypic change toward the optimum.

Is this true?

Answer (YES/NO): YES